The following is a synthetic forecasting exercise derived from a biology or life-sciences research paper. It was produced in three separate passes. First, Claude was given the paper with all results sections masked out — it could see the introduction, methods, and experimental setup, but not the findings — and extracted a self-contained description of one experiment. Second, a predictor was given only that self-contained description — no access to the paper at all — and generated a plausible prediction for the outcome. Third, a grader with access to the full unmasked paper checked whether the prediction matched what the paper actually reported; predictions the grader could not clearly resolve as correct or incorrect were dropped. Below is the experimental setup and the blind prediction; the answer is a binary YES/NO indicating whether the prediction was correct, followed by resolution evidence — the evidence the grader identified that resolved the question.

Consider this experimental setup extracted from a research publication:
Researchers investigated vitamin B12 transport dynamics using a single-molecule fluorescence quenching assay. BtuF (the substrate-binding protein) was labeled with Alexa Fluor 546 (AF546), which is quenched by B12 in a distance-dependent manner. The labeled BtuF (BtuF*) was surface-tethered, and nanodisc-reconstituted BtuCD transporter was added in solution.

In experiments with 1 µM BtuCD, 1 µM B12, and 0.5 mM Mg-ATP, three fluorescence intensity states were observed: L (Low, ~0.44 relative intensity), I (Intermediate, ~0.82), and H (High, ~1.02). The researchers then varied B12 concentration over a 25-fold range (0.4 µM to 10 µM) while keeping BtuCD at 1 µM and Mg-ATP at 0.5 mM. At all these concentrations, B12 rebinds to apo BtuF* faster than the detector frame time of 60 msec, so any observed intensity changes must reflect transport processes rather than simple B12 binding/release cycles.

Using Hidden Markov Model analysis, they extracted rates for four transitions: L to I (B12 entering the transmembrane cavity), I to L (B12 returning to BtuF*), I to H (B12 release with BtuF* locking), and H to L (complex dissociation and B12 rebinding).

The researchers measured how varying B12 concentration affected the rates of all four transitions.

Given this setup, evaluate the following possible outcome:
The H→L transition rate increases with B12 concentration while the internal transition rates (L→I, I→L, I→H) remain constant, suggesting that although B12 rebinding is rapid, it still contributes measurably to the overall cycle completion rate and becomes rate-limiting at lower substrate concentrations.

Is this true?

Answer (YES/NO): NO